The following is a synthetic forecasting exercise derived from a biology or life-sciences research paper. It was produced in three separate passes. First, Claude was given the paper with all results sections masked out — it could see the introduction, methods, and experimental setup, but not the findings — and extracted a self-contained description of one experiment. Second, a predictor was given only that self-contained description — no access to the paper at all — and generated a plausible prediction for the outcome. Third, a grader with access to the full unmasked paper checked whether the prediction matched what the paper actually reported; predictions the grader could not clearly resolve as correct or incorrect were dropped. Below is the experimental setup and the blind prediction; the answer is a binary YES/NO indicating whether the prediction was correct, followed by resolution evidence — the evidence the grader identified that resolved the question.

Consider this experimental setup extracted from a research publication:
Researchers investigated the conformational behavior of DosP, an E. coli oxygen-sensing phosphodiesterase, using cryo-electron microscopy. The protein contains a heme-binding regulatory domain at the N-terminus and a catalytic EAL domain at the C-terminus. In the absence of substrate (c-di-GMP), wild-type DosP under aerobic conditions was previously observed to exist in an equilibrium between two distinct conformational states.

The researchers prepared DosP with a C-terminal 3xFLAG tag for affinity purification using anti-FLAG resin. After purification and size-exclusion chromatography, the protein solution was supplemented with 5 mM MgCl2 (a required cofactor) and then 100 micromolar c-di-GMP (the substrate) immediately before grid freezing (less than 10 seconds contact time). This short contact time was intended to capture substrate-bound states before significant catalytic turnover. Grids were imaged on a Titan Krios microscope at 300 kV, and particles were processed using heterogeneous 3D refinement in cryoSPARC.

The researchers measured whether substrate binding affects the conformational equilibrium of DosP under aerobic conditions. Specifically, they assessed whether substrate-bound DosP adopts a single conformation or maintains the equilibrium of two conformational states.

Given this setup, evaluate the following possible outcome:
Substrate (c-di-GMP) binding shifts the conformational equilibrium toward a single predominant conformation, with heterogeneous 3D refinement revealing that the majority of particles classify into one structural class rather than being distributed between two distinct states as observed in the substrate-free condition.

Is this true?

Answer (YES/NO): YES